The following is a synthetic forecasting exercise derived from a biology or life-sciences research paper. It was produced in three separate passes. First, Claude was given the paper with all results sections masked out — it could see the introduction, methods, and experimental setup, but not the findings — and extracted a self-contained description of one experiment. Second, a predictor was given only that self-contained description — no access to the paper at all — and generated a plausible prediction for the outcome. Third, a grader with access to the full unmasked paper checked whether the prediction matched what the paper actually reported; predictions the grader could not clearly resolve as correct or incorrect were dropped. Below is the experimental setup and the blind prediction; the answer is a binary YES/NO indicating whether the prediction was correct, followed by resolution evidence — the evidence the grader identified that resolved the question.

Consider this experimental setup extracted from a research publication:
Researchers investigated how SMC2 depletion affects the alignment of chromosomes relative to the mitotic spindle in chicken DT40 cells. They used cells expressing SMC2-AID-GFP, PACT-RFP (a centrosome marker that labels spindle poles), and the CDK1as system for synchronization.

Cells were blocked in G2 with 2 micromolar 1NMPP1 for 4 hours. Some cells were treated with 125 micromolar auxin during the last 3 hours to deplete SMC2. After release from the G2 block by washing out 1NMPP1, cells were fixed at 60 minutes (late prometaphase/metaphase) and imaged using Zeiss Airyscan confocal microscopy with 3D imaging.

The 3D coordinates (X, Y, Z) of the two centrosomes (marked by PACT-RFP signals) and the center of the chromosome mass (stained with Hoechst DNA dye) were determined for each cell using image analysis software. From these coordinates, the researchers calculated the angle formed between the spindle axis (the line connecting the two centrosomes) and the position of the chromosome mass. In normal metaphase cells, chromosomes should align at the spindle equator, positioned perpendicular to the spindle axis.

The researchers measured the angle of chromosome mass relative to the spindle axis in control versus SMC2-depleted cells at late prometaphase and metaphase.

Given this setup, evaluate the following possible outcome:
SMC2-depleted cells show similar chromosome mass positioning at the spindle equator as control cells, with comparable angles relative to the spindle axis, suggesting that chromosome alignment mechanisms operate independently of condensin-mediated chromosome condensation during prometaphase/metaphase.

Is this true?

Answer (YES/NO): NO